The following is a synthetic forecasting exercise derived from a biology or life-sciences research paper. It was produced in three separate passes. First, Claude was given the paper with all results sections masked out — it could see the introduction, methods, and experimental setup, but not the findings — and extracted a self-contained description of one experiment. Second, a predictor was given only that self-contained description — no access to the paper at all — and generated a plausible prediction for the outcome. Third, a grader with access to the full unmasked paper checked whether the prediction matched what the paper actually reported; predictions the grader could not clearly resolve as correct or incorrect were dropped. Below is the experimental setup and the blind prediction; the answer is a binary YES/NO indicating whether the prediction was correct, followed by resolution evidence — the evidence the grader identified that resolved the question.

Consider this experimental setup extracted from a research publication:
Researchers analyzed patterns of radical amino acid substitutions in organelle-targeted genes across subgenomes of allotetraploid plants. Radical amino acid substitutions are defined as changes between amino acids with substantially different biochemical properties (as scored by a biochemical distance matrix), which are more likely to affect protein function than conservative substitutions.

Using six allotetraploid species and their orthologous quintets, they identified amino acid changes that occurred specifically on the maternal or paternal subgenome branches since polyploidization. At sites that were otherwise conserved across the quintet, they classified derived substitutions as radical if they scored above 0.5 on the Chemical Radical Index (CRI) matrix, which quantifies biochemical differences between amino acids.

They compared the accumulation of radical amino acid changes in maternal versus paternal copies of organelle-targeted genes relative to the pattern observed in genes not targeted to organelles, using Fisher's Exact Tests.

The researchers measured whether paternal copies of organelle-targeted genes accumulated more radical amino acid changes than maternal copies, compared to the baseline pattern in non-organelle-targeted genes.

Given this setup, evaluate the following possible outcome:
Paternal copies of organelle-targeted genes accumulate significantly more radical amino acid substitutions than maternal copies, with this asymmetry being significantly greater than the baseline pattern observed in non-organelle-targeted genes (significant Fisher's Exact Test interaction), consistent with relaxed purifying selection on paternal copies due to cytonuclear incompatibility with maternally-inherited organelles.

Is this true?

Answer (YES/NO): NO